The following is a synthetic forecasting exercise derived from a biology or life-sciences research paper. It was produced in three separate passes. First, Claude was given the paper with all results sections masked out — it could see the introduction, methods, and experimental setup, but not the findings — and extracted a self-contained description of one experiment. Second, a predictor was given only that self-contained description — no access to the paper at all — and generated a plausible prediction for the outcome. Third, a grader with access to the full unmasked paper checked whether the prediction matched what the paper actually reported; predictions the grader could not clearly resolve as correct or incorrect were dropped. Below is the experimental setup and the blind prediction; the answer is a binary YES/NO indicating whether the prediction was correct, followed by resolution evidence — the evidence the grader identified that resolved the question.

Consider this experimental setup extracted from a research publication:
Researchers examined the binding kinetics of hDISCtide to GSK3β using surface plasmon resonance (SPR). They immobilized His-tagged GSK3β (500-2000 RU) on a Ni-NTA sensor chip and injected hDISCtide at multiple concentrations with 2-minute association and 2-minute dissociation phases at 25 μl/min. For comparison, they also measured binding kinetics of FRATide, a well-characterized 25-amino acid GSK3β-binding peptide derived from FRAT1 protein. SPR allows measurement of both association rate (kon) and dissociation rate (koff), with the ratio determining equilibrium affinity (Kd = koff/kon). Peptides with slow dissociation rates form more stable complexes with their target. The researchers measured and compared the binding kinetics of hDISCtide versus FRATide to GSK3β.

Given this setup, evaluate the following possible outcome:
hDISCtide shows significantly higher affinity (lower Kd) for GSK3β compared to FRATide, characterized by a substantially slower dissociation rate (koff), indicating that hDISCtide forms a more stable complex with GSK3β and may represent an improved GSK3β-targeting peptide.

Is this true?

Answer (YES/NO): NO